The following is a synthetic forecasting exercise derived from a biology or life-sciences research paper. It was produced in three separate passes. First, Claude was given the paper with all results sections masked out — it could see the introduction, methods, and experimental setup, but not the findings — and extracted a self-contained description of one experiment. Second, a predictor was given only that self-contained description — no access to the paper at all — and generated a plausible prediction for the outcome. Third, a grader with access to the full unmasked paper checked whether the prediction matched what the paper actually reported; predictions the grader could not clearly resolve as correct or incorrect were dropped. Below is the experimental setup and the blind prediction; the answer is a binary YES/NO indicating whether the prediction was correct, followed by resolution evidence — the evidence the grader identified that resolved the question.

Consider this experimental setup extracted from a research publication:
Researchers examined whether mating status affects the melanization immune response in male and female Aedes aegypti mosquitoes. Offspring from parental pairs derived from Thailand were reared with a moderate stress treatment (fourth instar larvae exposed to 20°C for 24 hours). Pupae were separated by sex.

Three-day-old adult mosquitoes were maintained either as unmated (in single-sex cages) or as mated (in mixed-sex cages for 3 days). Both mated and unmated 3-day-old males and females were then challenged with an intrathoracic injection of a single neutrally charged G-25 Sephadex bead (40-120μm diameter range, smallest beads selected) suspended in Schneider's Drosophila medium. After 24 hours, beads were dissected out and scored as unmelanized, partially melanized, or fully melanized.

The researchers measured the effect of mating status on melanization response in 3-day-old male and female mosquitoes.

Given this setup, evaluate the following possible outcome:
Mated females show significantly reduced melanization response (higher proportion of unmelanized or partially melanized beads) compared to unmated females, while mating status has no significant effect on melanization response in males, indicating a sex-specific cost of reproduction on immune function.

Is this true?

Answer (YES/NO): NO